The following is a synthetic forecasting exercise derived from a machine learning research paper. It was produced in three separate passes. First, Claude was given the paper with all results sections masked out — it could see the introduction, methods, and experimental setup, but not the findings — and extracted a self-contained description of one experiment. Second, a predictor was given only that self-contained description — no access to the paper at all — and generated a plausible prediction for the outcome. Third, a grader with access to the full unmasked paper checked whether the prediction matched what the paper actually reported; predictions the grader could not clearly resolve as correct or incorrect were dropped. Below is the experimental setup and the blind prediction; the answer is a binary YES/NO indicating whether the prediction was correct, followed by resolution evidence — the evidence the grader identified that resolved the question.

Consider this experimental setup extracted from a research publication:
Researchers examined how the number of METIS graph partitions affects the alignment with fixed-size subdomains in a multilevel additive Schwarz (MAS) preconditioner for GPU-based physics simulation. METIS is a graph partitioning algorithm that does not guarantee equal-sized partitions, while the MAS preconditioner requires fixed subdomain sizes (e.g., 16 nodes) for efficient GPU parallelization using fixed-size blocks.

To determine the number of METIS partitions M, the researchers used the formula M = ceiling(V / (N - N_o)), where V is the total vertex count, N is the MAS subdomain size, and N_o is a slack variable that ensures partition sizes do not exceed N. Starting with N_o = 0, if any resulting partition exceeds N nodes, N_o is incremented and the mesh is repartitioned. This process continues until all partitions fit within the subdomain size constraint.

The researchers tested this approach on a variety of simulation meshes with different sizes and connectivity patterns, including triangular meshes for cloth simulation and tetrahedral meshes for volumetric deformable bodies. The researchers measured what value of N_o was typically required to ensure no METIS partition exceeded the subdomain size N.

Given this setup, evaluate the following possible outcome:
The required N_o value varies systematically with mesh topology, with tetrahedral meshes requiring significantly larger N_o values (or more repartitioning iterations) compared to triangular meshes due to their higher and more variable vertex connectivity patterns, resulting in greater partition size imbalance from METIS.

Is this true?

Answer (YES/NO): NO